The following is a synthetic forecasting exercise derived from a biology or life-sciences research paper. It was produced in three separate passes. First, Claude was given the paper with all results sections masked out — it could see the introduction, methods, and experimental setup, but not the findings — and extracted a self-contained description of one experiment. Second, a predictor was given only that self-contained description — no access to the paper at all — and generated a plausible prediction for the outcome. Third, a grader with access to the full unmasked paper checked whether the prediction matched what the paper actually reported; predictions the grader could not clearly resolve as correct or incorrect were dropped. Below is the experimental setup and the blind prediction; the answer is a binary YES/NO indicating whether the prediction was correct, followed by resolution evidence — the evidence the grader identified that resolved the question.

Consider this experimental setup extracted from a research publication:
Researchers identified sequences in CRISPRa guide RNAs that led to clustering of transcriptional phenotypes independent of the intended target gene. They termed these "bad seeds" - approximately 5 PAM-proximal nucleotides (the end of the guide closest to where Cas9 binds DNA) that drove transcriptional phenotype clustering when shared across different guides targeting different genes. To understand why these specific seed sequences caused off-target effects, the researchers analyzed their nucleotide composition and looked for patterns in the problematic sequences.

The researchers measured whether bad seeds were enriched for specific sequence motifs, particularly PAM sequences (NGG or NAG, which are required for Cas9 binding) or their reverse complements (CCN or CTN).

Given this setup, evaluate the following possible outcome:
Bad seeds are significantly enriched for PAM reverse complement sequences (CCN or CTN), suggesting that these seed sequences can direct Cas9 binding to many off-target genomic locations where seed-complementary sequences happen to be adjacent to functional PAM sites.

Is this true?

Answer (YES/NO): YES